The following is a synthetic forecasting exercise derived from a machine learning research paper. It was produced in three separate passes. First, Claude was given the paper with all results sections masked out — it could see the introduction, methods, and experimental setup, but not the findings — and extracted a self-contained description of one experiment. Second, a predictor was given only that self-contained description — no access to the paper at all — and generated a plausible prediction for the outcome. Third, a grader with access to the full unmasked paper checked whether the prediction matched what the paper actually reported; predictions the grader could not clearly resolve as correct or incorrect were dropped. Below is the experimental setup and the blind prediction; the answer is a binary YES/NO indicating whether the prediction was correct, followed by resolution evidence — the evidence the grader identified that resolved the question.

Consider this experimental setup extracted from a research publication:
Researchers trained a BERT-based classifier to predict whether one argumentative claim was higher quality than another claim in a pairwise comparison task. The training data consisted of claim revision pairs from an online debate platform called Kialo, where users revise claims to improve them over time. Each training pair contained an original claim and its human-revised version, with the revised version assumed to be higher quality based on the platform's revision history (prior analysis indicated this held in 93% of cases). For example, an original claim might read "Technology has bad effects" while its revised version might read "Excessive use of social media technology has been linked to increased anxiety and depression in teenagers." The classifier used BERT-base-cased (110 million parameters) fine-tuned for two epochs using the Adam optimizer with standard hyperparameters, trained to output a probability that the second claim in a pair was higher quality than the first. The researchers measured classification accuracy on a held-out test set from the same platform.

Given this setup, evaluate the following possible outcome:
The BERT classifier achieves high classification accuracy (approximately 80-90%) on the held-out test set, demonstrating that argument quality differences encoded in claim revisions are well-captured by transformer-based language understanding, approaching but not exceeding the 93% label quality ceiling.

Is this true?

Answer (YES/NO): NO